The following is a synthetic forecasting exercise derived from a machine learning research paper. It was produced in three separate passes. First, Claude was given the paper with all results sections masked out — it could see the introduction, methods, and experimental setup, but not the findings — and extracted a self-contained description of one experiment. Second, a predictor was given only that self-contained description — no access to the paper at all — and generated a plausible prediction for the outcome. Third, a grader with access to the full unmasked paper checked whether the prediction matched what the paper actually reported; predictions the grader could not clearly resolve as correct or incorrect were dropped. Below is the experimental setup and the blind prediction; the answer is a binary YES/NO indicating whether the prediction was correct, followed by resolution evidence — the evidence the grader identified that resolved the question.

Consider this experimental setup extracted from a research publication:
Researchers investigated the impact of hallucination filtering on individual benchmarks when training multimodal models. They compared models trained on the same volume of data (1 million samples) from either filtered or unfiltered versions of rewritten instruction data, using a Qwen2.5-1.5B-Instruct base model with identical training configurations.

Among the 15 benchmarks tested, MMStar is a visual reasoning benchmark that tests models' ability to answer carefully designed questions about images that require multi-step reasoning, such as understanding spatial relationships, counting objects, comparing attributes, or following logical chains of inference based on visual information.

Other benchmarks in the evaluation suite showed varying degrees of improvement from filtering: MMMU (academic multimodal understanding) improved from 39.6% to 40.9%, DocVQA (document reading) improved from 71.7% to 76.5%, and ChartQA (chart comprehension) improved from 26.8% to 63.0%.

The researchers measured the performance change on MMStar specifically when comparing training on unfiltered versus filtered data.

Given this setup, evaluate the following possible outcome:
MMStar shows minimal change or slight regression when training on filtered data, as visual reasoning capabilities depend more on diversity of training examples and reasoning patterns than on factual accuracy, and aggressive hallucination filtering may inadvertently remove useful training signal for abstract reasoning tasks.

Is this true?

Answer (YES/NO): NO